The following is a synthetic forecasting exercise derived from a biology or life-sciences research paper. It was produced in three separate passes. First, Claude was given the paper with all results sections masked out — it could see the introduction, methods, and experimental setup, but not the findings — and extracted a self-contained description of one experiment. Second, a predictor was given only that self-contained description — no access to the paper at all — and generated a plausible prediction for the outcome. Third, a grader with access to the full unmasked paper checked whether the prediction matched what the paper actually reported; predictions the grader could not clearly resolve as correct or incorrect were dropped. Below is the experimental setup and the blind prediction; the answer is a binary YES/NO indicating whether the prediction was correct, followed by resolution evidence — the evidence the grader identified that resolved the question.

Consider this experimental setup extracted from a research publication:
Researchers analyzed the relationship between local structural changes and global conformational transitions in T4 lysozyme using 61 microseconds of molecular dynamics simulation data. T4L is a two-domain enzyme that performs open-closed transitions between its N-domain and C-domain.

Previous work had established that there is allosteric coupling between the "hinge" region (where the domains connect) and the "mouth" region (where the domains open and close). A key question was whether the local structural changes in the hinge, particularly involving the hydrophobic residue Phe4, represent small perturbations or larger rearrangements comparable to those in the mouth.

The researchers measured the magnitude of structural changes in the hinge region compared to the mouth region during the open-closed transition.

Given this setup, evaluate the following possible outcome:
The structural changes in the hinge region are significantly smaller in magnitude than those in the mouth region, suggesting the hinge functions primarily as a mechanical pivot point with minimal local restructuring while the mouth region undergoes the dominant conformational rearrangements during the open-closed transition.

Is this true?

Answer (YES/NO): NO